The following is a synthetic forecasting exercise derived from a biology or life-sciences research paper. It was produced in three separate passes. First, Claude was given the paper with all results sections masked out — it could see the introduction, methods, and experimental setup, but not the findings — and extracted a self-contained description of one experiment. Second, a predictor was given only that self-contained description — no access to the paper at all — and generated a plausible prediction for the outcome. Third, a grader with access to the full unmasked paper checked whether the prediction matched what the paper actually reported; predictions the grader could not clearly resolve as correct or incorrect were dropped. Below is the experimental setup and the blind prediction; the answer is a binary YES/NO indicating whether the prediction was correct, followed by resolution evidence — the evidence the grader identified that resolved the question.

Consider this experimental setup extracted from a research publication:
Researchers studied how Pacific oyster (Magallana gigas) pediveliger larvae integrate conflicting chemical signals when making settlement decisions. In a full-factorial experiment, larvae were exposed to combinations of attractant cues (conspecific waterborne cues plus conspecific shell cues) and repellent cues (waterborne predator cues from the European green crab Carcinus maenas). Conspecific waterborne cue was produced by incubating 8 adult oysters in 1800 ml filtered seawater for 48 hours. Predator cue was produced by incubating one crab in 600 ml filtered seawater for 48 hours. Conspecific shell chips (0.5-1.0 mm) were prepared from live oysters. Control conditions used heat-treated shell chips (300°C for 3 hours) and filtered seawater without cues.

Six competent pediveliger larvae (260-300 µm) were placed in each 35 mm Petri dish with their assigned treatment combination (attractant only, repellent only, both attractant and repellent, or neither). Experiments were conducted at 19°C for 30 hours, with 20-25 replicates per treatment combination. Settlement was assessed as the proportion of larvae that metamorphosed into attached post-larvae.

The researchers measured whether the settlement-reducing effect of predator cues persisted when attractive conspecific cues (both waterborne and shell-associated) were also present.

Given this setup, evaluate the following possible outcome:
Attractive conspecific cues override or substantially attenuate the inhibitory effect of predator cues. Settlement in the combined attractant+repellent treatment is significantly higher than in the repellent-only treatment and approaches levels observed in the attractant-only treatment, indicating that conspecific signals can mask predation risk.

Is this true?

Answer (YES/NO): YES